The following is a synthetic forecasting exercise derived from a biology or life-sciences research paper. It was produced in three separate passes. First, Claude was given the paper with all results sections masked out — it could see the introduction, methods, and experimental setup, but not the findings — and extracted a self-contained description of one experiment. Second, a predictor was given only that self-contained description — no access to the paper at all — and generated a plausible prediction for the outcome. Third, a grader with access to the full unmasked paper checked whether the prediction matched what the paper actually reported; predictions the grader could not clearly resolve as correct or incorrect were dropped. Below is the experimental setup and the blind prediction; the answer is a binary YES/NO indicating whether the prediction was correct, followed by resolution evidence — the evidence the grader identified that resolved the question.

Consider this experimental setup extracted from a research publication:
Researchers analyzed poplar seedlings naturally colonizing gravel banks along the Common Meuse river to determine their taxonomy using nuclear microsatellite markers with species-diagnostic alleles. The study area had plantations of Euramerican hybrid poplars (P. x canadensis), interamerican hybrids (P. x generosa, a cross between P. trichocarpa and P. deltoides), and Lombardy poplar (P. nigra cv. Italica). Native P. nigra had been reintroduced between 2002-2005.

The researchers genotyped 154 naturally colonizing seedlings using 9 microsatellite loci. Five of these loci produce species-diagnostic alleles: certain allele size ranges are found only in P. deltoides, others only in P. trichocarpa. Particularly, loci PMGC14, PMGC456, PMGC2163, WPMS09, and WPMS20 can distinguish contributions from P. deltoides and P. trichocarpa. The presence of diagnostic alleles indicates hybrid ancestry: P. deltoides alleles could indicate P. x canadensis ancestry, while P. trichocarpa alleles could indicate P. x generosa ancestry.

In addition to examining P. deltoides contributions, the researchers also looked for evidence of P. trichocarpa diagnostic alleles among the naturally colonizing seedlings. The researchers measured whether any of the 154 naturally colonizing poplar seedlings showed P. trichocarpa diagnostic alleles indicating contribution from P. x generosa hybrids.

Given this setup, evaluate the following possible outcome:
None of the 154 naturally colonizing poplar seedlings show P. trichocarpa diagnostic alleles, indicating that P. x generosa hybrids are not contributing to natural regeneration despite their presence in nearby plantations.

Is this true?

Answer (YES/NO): NO